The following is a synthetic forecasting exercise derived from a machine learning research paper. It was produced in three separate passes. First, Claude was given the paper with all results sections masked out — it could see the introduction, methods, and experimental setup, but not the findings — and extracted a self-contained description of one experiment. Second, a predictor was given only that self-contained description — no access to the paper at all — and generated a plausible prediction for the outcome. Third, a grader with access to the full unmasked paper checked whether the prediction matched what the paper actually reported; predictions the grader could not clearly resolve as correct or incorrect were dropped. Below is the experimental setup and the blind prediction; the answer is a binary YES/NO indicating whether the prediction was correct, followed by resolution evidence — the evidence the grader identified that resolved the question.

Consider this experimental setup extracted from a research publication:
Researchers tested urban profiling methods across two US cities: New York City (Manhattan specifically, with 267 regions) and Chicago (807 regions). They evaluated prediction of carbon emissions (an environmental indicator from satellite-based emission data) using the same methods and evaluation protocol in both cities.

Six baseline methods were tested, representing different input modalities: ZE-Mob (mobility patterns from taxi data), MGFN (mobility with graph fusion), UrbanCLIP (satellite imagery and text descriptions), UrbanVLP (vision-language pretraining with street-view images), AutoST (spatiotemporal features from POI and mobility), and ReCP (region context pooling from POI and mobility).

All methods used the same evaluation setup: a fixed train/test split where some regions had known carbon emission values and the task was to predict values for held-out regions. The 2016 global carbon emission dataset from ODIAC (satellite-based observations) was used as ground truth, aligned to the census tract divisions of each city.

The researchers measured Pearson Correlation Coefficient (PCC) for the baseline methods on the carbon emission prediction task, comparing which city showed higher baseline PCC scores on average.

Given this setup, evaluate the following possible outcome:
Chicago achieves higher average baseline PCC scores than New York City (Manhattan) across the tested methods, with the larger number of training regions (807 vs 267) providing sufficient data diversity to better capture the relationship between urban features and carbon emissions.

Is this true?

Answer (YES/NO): NO